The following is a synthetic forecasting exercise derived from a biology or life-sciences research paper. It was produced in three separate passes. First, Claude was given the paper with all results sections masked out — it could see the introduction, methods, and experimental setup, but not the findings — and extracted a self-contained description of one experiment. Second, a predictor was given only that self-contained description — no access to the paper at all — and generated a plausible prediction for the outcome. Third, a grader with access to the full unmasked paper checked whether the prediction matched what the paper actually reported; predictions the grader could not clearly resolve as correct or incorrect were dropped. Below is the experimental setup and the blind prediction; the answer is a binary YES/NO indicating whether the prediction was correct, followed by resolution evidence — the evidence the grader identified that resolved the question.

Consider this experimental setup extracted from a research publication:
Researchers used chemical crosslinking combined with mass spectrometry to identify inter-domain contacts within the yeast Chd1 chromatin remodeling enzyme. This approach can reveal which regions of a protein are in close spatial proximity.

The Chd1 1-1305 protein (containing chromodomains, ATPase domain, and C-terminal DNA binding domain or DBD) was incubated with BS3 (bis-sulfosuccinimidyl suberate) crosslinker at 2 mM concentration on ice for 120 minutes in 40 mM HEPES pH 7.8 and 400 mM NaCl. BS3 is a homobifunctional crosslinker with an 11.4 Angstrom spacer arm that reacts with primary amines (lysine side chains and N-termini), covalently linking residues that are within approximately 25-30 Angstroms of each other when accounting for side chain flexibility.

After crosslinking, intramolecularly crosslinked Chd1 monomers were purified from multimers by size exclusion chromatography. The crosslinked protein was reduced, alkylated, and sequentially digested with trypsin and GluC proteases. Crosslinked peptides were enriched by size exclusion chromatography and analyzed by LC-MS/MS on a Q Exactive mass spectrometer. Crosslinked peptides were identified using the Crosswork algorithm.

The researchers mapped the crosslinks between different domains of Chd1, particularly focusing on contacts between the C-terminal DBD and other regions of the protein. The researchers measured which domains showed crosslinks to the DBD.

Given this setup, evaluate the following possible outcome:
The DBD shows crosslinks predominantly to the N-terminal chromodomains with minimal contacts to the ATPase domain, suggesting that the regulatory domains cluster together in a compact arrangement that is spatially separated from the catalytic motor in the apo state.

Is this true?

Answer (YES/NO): NO